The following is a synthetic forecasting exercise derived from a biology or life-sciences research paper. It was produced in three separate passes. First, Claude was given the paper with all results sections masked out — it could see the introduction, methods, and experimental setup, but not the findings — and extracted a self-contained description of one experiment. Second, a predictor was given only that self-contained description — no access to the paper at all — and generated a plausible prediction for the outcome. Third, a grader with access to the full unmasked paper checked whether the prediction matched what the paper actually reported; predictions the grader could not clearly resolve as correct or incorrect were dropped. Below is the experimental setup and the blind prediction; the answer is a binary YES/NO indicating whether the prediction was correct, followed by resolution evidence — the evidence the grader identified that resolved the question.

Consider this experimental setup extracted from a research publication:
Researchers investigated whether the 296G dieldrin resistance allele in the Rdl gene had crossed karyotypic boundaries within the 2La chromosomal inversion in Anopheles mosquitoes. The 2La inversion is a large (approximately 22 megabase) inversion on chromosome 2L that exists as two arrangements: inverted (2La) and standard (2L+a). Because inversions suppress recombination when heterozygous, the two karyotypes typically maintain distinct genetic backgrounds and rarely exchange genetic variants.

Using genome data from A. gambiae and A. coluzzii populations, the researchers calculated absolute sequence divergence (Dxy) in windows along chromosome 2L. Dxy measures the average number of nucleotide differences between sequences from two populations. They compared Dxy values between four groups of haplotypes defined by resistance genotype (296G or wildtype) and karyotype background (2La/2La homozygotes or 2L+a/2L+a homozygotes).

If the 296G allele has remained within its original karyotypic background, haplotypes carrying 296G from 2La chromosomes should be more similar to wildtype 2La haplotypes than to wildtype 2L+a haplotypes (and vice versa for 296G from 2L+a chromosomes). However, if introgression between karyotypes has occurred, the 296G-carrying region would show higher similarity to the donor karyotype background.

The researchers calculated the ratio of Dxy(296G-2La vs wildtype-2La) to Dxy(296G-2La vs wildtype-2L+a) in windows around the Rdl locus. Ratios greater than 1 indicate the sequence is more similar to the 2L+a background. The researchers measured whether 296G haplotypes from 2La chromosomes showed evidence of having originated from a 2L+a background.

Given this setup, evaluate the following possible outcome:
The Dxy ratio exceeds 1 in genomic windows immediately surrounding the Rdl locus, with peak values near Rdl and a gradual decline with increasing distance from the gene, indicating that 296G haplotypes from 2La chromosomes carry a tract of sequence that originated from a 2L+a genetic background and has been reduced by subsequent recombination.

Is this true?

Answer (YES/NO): NO